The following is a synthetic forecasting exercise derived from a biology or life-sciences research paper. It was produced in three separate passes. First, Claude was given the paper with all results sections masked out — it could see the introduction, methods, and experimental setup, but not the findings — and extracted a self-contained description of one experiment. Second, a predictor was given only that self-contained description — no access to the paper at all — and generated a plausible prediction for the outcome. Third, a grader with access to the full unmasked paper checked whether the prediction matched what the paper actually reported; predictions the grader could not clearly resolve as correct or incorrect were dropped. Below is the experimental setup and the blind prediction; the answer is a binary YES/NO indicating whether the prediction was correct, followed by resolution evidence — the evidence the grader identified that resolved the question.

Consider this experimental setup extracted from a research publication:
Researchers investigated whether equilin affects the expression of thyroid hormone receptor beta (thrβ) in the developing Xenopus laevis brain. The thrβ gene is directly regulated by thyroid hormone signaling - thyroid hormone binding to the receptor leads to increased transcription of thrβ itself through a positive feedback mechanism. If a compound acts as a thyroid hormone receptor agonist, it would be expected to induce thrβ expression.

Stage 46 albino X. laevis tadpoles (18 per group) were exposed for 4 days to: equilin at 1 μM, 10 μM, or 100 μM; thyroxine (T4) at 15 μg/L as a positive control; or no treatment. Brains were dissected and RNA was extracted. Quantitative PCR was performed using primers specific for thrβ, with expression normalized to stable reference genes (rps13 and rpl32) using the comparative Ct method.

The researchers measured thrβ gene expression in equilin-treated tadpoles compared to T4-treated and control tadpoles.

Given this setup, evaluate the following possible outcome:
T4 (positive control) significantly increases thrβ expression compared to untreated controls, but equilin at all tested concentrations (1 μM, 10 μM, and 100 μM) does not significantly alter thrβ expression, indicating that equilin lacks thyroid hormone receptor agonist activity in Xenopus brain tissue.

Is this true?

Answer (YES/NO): YES